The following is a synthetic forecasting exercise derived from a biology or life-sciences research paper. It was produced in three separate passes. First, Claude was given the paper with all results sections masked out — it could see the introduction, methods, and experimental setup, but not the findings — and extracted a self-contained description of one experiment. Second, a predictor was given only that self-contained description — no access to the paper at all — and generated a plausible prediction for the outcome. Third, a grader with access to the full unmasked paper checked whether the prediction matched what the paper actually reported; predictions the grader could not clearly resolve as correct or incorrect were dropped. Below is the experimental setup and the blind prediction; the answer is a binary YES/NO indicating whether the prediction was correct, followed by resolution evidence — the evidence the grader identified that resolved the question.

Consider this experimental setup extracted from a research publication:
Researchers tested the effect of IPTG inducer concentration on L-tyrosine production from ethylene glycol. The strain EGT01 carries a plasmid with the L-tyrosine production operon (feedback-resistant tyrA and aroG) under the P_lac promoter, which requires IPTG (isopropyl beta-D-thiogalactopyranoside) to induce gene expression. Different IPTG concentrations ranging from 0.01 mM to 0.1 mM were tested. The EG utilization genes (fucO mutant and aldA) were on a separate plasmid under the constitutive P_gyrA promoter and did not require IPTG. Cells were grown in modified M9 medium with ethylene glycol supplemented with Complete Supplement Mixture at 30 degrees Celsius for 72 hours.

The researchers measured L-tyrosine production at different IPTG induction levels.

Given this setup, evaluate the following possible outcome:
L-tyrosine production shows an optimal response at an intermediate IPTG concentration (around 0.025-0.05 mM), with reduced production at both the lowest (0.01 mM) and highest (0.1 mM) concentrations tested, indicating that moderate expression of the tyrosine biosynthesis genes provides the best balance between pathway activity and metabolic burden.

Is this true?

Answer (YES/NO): NO